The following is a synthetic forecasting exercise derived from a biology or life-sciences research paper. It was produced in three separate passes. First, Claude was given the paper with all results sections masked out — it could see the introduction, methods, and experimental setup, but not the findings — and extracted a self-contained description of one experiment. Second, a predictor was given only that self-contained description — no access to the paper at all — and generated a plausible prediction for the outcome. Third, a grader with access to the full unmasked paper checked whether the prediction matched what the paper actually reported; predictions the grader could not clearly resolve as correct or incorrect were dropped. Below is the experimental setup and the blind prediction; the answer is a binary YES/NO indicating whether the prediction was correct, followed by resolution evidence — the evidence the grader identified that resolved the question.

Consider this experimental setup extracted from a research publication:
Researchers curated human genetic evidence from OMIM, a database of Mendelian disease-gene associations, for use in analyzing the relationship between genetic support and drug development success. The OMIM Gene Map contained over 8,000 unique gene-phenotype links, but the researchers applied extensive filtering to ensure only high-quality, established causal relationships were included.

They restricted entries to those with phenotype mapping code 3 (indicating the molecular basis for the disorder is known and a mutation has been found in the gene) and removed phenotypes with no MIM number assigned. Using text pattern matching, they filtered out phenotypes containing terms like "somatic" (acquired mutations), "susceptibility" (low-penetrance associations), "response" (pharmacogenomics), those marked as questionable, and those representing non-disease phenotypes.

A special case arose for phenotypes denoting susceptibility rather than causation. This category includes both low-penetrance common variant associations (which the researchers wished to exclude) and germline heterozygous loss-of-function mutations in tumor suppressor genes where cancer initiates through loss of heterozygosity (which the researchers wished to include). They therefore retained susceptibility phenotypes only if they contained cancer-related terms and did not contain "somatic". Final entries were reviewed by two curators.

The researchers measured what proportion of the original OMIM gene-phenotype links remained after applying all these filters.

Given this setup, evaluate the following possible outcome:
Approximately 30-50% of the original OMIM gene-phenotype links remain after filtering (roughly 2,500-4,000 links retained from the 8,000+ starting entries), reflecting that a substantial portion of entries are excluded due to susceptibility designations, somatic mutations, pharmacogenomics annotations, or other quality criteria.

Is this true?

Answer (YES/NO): NO